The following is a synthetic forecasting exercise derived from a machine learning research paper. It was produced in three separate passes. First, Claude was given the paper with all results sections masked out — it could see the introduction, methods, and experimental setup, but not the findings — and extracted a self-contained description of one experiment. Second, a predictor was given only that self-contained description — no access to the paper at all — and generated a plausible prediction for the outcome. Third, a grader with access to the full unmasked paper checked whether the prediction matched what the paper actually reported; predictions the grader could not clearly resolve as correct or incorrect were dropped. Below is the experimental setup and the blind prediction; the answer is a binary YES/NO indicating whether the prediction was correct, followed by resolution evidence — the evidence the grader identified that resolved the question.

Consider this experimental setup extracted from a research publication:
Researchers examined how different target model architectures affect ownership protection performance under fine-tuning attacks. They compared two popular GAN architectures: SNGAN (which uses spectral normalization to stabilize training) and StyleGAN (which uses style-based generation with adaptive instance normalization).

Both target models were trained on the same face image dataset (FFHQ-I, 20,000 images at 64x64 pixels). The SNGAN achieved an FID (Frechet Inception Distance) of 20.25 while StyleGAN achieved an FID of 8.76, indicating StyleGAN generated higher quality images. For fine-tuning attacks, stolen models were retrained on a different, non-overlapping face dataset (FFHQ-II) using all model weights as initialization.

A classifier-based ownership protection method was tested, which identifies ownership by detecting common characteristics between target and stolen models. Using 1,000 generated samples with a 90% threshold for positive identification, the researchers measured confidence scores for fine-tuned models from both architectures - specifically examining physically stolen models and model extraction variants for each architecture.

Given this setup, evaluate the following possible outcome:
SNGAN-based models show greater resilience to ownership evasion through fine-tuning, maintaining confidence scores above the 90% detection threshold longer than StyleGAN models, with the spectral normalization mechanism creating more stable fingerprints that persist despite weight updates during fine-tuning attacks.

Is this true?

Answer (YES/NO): NO